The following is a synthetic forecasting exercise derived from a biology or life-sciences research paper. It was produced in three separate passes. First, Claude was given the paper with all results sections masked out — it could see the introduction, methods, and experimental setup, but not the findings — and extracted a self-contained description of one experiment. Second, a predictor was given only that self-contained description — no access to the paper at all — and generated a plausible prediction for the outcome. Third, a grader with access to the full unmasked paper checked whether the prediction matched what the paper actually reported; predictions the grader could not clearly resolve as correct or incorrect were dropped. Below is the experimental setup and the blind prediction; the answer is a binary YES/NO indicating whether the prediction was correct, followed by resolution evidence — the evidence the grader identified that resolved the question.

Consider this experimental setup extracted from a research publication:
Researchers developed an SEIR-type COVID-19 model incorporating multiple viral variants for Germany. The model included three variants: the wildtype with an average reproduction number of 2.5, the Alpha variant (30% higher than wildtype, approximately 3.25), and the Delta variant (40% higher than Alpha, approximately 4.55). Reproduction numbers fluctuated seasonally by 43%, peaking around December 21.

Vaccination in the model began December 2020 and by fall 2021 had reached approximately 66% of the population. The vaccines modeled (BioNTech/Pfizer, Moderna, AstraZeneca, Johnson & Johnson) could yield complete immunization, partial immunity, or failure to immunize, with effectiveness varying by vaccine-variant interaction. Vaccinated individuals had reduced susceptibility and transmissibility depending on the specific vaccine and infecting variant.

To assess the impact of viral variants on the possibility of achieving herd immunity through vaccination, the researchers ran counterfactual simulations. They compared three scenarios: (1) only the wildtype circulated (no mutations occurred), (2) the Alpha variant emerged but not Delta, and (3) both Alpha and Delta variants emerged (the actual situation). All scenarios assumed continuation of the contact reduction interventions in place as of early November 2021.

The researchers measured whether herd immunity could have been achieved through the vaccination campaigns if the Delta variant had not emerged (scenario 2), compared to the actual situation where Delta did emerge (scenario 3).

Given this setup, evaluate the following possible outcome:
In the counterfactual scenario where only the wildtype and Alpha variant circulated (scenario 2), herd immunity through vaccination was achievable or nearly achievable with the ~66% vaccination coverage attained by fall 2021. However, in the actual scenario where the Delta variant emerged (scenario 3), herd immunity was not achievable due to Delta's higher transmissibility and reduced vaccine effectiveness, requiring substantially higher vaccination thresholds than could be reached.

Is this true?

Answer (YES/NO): YES